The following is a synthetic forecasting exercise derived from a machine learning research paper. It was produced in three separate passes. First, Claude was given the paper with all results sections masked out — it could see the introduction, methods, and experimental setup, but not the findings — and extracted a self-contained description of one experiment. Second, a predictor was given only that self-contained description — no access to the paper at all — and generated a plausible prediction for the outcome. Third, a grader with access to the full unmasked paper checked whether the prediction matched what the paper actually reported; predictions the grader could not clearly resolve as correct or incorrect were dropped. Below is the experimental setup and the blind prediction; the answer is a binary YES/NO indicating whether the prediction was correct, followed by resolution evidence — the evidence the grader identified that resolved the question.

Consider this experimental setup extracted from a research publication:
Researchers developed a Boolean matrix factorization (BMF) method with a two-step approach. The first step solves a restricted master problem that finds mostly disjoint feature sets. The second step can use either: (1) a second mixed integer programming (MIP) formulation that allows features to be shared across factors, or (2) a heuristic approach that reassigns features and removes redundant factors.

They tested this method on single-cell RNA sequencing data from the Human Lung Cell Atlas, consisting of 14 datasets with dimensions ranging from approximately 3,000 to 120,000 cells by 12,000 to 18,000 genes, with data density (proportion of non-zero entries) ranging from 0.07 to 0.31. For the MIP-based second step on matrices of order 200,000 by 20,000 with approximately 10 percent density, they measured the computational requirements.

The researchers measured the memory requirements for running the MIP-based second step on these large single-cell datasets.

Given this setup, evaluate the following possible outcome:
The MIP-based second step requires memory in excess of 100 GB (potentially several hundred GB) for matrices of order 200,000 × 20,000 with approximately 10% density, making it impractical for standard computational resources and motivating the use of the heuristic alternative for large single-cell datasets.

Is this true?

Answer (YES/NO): YES